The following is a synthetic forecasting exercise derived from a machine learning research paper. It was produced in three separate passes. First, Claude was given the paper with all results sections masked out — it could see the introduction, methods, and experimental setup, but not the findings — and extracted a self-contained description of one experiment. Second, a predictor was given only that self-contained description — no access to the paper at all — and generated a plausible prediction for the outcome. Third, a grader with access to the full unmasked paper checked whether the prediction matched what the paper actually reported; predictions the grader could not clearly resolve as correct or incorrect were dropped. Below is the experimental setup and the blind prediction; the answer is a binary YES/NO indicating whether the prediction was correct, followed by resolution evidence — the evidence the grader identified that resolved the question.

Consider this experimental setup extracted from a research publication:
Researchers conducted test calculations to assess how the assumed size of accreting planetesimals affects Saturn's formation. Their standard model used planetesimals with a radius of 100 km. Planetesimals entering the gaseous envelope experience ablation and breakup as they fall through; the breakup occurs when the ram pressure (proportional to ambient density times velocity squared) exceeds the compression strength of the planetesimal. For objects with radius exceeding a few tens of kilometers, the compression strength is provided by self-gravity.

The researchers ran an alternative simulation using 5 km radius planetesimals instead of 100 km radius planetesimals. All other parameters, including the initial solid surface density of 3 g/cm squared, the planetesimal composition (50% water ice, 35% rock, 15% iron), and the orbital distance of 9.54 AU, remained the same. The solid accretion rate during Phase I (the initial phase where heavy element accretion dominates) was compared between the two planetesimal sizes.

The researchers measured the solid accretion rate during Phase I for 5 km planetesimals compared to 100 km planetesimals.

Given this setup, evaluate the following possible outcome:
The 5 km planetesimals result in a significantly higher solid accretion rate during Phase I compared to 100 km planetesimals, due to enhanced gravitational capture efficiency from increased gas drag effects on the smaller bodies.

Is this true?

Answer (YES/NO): YES